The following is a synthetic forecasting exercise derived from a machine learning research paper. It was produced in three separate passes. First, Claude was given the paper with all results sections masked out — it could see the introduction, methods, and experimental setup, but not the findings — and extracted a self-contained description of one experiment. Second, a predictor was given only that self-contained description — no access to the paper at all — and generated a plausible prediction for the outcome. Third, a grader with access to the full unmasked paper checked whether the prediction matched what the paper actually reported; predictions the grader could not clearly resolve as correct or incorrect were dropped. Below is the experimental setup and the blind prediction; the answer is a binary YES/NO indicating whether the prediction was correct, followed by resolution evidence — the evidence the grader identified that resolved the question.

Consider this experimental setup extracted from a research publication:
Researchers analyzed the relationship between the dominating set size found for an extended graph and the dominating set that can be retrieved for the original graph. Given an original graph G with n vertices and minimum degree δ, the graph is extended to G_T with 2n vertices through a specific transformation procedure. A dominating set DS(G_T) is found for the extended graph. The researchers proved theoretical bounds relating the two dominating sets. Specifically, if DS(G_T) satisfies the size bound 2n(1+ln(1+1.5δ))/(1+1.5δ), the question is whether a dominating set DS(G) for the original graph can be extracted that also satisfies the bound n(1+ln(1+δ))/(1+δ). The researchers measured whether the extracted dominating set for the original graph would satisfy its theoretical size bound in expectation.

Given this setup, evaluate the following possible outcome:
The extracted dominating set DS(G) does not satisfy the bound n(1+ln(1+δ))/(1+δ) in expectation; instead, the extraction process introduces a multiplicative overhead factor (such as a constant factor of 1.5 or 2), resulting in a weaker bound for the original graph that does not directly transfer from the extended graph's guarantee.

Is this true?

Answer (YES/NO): NO